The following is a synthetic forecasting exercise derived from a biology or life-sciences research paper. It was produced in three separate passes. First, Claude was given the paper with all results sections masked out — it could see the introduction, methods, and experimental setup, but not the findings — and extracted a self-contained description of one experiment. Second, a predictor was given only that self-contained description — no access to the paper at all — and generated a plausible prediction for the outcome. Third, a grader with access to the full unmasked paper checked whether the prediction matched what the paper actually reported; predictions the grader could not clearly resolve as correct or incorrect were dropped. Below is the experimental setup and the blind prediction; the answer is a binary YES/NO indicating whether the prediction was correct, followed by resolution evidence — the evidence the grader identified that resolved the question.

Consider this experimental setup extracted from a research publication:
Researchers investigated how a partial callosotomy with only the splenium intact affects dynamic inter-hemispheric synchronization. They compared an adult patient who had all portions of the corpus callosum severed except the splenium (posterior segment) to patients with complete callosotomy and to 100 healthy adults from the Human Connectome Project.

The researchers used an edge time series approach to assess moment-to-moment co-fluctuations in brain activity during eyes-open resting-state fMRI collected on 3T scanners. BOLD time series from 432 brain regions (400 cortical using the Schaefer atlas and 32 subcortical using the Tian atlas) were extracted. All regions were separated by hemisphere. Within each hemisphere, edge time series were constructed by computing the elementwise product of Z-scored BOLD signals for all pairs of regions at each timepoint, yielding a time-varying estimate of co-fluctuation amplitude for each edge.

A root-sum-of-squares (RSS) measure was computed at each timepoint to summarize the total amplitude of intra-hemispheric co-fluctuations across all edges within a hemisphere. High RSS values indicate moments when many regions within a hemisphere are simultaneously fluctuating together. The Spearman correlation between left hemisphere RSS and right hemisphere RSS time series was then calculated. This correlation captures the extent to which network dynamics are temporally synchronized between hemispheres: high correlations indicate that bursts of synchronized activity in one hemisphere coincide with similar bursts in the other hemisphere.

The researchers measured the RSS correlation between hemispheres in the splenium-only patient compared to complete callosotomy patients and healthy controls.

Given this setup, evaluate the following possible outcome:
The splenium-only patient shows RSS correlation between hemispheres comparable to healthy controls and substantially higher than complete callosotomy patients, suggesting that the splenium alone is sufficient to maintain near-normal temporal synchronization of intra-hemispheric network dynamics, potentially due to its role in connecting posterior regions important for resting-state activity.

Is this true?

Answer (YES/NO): YES